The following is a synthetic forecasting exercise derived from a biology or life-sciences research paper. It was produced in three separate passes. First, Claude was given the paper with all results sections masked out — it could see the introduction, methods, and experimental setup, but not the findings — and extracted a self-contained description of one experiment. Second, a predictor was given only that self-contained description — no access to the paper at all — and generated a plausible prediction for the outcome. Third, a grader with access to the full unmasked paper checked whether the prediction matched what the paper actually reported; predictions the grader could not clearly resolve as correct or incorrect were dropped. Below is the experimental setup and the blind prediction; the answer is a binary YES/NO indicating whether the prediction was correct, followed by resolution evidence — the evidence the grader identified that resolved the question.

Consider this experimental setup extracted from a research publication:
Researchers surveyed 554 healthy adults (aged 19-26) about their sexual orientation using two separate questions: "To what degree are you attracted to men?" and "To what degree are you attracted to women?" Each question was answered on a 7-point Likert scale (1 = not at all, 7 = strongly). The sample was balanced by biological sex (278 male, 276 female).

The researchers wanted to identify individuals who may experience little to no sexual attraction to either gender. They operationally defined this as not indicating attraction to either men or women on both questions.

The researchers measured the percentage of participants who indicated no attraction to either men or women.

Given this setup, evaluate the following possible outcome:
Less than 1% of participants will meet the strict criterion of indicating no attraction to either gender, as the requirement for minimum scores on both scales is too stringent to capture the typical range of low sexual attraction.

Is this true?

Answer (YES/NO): YES